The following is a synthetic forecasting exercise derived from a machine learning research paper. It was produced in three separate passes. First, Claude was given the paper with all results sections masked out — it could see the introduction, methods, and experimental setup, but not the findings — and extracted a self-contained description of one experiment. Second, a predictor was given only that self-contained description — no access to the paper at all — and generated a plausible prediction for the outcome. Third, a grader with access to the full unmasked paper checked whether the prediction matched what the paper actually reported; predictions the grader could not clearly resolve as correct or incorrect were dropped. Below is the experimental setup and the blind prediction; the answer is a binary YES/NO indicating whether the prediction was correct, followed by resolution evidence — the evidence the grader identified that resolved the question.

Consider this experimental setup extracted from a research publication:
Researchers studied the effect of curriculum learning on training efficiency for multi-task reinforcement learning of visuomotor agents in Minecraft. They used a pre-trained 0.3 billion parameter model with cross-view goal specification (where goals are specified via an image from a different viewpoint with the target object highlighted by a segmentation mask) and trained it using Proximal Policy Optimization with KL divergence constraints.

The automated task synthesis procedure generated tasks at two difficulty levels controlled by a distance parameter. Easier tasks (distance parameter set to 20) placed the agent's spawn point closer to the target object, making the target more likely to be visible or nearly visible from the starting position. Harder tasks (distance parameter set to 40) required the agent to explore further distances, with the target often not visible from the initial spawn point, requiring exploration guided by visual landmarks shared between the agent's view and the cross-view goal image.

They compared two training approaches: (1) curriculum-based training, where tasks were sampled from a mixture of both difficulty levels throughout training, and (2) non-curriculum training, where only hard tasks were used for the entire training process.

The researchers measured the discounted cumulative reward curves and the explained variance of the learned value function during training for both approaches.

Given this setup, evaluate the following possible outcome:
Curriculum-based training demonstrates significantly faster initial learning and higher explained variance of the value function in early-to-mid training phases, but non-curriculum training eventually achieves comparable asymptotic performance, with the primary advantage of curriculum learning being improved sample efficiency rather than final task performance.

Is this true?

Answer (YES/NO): NO